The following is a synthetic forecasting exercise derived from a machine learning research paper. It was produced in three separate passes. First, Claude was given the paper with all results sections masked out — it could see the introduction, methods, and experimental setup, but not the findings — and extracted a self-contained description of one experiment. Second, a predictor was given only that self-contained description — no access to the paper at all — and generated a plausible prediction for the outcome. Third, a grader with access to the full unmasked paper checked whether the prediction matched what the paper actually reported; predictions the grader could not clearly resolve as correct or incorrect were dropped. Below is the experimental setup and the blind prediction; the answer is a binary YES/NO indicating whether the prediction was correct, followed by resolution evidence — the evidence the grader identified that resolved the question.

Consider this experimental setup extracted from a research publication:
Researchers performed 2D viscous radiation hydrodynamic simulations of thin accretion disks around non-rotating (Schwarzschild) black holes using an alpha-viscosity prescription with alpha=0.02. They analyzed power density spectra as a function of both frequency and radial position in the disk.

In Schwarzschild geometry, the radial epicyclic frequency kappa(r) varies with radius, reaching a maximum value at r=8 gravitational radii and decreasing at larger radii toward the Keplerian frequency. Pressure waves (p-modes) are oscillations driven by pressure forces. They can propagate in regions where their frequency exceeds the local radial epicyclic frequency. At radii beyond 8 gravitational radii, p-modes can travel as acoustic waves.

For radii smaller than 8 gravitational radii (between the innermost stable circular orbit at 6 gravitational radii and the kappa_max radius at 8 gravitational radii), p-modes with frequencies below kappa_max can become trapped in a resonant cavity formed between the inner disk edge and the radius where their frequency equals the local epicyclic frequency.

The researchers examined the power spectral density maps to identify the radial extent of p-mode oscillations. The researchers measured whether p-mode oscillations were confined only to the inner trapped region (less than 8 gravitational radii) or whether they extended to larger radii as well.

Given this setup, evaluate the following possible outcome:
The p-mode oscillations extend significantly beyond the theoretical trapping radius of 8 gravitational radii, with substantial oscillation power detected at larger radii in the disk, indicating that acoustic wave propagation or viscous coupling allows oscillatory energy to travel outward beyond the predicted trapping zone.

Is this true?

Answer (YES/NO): YES